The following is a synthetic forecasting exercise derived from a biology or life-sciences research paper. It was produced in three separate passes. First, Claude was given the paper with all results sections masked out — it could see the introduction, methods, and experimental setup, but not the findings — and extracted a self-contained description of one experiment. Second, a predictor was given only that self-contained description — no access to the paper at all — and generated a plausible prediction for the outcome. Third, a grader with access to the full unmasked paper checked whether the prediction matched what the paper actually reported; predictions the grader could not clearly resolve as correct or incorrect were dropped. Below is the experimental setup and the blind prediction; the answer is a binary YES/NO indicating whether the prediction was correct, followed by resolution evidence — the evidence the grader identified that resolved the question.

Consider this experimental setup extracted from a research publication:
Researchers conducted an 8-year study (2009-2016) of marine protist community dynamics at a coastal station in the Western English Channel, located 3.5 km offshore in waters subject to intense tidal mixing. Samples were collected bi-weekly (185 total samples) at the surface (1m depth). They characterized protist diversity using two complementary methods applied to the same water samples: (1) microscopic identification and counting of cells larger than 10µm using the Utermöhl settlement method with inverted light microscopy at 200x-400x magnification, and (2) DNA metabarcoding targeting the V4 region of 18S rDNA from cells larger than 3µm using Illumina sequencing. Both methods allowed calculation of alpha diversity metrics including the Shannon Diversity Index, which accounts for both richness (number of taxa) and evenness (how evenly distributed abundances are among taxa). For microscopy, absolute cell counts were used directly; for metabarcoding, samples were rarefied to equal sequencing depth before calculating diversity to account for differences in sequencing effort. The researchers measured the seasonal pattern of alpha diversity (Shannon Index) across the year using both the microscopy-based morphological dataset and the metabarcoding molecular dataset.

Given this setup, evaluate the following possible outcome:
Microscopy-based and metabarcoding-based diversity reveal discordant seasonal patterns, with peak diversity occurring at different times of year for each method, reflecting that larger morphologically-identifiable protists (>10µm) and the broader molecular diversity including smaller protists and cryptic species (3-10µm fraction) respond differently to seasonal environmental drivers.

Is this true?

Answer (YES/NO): NO